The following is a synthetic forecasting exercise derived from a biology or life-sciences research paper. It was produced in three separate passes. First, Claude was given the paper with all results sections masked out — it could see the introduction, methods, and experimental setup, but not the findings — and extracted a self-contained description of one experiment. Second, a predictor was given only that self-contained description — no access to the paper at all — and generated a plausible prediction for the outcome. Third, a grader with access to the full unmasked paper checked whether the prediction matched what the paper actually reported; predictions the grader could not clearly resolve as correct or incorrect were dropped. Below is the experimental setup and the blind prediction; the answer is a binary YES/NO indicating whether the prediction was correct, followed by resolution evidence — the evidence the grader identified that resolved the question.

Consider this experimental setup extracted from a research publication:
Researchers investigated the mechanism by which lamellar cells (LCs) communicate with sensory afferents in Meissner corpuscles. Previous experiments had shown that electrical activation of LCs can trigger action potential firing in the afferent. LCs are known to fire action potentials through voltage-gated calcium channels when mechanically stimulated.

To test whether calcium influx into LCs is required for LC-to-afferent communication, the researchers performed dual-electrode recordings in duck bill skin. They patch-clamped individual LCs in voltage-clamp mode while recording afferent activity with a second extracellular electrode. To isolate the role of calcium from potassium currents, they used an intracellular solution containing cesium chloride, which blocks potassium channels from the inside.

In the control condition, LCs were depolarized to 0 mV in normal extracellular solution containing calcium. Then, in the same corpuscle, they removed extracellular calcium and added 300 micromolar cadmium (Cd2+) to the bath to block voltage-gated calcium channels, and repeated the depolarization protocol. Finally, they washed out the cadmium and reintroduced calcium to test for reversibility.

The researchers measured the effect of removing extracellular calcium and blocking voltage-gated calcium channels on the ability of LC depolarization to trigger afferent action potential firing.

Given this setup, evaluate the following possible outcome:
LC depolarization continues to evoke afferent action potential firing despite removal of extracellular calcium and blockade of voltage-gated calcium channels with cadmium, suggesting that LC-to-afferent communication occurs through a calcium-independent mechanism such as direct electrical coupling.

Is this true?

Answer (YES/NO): NO